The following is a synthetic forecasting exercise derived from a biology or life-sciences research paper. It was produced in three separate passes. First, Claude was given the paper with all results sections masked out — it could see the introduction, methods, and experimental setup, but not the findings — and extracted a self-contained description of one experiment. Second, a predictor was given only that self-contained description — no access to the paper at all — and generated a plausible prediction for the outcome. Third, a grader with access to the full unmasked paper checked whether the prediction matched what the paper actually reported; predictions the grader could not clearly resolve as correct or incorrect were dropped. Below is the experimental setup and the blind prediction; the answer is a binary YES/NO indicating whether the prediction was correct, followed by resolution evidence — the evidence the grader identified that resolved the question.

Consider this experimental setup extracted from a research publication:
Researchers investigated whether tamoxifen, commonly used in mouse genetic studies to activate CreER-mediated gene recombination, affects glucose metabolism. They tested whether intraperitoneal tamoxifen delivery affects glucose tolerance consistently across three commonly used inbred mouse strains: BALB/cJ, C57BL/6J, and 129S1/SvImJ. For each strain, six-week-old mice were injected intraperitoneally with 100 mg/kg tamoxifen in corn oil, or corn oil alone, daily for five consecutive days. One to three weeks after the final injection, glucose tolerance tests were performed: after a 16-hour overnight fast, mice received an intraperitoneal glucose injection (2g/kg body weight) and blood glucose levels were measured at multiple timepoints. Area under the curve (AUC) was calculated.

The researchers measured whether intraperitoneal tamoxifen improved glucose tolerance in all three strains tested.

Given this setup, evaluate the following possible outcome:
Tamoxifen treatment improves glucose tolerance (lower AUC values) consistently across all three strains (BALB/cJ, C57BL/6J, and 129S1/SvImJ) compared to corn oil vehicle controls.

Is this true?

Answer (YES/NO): NO